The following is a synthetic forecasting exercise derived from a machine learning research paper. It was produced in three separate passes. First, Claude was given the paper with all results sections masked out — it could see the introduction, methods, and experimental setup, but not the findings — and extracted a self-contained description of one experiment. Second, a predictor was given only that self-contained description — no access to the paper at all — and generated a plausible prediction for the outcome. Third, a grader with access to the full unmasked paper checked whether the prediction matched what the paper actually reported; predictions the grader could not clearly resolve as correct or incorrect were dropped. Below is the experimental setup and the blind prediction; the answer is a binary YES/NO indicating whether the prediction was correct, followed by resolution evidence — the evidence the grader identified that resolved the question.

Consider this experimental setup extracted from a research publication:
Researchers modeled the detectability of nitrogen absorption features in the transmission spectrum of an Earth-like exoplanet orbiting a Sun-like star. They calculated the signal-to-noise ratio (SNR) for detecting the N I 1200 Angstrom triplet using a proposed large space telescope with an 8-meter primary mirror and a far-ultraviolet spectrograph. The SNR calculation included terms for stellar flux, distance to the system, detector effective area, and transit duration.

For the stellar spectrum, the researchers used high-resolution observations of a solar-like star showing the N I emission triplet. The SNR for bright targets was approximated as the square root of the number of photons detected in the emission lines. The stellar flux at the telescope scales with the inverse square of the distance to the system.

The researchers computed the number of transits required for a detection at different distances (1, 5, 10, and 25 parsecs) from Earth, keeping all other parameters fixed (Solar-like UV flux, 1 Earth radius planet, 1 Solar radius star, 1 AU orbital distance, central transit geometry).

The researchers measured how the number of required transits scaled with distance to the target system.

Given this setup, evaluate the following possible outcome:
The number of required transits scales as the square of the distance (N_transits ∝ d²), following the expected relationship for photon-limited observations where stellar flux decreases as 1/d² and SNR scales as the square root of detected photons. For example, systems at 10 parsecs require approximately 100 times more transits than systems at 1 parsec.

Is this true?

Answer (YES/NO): YES